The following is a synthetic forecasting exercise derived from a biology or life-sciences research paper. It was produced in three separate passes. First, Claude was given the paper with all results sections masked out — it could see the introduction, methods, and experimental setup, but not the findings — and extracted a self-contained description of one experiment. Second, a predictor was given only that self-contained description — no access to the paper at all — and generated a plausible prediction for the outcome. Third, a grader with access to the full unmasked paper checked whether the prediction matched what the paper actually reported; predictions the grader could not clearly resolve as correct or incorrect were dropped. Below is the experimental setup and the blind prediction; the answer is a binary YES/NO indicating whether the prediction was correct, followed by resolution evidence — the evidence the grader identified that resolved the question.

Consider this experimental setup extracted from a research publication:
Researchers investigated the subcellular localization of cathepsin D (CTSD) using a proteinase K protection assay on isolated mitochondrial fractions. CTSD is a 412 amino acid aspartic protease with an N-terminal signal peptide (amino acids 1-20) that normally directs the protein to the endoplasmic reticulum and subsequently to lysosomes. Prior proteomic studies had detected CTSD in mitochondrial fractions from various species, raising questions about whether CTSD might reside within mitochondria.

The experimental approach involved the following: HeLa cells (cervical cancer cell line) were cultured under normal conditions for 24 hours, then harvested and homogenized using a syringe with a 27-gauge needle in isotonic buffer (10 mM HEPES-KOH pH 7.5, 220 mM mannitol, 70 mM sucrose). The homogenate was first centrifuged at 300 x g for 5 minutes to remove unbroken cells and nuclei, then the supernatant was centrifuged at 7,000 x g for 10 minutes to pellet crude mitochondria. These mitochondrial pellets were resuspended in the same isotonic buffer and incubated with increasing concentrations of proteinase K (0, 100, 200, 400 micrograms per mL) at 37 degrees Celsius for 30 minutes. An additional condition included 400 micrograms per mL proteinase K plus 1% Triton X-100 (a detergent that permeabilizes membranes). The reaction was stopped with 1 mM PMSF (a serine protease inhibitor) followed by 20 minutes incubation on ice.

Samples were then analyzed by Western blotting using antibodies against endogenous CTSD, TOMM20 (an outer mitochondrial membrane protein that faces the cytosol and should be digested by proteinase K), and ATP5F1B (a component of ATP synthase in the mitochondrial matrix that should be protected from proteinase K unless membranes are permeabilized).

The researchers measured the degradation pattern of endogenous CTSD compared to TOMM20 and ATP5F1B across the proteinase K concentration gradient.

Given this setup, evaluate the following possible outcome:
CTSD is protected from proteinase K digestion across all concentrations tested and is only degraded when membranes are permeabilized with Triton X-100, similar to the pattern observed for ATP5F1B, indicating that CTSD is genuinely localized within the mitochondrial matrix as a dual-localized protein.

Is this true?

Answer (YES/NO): NO